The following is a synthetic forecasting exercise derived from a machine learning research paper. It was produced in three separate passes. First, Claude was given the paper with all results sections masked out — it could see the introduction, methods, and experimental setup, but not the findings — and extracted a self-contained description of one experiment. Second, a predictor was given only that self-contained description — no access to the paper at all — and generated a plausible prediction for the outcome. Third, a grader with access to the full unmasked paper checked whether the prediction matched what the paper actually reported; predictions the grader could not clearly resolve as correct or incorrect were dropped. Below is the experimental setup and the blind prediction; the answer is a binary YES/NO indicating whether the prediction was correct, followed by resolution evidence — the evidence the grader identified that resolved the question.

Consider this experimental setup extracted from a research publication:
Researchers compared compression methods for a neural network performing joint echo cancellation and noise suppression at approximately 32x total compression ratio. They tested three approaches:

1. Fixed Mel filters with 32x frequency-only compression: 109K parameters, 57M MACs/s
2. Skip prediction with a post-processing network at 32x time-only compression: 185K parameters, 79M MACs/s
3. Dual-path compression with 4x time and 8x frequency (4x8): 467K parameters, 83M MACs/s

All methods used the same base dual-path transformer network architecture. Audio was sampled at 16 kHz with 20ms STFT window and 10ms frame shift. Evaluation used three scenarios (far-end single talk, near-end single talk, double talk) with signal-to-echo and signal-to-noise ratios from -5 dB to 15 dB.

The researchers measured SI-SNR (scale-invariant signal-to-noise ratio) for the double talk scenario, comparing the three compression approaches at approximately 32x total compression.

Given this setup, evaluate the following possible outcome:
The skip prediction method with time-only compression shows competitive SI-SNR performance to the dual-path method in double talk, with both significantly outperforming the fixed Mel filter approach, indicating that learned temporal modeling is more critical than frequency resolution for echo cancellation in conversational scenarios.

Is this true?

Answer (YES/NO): NO